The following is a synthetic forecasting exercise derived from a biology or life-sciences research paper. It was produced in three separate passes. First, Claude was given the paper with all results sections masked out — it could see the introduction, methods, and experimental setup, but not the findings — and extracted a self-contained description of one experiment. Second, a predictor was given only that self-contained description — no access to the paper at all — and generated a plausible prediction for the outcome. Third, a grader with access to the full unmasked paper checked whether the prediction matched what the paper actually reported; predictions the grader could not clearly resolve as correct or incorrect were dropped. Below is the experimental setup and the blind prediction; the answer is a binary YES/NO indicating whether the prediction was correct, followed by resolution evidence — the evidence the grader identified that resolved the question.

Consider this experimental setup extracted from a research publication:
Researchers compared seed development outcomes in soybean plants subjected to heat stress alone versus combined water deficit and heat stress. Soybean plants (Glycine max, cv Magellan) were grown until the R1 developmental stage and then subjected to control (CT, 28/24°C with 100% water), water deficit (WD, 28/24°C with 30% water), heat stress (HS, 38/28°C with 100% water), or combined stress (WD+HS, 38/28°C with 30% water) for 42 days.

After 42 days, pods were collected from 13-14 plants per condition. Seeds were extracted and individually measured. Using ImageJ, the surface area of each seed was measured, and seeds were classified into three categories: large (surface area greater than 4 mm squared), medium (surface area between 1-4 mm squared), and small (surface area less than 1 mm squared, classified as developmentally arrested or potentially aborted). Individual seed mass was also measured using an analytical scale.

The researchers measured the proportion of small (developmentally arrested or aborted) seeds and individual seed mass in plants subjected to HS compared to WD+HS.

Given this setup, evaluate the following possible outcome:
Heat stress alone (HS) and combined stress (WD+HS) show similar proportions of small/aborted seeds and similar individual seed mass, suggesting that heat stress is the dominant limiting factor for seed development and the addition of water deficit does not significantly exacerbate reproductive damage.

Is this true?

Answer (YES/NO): NO